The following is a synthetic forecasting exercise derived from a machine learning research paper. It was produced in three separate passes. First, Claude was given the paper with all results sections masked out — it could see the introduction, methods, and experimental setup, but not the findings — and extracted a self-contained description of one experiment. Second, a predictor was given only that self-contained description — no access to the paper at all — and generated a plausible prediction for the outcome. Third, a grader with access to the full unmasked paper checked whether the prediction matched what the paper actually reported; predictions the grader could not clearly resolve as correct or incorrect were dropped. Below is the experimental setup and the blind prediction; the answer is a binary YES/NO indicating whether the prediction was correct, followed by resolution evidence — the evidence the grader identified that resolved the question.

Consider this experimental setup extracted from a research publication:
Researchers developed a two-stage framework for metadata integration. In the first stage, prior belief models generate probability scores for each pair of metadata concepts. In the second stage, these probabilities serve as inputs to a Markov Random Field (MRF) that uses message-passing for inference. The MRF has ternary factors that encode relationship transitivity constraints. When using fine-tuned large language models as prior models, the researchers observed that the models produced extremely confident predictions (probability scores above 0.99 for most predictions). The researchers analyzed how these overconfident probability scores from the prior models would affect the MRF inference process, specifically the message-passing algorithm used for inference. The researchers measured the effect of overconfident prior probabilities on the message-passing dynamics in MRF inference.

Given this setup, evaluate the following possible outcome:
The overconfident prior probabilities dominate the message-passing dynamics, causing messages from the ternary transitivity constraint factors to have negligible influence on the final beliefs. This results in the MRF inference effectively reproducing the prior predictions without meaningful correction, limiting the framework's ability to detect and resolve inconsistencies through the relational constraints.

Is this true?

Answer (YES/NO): YES